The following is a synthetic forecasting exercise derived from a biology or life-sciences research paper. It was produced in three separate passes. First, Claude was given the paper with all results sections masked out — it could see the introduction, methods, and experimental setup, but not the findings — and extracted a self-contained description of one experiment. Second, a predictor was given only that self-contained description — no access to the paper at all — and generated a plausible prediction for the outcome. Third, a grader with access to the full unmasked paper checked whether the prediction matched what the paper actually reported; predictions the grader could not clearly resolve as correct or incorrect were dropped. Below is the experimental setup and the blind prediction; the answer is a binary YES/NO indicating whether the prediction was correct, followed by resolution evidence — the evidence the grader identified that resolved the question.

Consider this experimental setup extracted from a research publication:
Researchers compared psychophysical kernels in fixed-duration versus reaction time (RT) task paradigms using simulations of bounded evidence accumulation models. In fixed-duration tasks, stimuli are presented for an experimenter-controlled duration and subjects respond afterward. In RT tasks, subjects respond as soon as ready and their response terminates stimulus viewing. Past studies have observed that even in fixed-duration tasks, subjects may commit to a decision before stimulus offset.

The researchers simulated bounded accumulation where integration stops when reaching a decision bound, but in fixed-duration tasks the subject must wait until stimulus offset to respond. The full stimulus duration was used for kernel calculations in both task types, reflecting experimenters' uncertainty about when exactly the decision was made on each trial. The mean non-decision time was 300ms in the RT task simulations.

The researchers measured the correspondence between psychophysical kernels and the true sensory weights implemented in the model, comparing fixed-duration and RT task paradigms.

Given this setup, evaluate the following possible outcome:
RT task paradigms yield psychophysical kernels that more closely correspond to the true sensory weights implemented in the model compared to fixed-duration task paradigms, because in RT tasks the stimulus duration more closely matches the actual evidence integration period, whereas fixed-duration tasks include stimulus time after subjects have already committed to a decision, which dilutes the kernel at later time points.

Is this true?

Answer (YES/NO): YES